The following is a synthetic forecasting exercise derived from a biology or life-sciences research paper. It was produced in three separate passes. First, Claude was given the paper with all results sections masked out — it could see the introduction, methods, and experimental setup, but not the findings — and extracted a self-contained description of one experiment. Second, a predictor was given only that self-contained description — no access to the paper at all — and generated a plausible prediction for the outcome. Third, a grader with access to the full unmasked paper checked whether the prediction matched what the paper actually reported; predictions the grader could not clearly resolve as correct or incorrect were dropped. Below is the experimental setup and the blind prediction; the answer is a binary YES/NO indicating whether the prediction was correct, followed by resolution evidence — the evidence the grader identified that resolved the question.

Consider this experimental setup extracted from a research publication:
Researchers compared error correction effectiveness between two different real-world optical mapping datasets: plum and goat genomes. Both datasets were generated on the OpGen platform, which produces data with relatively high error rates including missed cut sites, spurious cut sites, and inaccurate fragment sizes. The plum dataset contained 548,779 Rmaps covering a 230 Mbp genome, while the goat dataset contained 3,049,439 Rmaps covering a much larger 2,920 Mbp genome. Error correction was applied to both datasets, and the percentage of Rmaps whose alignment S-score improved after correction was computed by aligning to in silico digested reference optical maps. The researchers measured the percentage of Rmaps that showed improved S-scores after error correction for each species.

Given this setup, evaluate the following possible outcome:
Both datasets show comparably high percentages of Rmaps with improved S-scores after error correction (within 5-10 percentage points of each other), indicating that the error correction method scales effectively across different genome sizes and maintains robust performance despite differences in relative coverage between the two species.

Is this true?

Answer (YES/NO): NO